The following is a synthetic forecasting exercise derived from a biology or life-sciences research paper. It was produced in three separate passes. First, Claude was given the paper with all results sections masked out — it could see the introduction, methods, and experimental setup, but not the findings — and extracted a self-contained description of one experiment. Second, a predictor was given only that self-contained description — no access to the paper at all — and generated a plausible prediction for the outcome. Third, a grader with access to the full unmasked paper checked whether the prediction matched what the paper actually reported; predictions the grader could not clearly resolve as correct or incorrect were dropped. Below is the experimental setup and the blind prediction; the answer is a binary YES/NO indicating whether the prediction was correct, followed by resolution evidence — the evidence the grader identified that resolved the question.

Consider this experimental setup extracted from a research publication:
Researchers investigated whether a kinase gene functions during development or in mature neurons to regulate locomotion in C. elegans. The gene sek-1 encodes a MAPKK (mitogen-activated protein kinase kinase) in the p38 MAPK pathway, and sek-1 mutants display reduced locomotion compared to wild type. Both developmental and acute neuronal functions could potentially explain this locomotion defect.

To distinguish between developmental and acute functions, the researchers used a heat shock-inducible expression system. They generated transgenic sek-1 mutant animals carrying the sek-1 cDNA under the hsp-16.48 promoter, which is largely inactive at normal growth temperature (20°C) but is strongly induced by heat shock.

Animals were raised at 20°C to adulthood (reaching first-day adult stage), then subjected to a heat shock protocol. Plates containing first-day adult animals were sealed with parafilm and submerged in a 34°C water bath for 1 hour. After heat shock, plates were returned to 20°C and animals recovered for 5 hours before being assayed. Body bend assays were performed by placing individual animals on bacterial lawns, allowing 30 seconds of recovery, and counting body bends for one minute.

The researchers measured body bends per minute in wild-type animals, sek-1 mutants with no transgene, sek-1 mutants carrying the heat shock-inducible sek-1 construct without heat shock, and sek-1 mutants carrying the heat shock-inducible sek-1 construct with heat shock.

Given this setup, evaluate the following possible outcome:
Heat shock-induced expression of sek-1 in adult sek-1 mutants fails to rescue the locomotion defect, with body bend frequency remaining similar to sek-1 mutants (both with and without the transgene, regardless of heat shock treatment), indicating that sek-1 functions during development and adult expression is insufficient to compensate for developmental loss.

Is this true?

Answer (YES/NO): NO